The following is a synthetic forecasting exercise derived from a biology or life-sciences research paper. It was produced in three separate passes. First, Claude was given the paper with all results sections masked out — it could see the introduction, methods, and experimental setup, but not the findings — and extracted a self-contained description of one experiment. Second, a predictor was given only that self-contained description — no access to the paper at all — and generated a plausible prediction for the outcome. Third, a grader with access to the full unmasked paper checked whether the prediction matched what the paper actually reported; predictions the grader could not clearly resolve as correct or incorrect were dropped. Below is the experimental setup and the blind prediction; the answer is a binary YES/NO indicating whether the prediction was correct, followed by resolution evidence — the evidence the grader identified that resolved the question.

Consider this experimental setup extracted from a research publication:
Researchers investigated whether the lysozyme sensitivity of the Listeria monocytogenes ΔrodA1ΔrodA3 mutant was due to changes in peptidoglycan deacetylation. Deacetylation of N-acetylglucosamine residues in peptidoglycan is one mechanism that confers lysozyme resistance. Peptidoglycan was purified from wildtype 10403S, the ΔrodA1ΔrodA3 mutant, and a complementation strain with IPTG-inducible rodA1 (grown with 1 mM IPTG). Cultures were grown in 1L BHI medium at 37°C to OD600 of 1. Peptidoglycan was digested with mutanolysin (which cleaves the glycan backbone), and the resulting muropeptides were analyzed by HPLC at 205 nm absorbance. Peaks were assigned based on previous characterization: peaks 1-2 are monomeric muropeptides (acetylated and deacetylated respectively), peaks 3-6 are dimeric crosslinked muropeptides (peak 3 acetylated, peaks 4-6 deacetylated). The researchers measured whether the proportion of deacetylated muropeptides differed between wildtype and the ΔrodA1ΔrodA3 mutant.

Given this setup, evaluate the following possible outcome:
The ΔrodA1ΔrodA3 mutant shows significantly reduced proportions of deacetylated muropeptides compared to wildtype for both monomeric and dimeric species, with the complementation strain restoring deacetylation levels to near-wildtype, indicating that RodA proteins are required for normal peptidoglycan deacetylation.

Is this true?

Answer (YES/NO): NO